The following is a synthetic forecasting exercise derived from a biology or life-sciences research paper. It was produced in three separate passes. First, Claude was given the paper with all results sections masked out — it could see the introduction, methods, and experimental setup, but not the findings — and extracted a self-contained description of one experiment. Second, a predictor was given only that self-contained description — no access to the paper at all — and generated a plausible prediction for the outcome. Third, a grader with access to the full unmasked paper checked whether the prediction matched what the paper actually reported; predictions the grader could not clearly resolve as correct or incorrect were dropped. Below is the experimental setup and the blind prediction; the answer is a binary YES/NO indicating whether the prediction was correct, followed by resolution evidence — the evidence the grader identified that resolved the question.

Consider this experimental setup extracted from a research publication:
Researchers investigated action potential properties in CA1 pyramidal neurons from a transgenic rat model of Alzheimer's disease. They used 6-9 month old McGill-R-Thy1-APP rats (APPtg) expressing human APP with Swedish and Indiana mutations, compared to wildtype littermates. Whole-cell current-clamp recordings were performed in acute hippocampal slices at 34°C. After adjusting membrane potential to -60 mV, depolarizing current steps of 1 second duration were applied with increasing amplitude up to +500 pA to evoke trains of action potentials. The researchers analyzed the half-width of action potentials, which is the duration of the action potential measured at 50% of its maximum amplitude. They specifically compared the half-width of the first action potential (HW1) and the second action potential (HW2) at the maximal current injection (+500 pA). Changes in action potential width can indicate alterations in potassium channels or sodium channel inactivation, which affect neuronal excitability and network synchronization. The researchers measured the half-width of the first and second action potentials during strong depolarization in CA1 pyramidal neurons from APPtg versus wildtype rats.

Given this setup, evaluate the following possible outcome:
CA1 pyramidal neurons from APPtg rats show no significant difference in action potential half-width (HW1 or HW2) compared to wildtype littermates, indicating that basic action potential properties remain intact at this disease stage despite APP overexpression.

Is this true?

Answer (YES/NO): NO